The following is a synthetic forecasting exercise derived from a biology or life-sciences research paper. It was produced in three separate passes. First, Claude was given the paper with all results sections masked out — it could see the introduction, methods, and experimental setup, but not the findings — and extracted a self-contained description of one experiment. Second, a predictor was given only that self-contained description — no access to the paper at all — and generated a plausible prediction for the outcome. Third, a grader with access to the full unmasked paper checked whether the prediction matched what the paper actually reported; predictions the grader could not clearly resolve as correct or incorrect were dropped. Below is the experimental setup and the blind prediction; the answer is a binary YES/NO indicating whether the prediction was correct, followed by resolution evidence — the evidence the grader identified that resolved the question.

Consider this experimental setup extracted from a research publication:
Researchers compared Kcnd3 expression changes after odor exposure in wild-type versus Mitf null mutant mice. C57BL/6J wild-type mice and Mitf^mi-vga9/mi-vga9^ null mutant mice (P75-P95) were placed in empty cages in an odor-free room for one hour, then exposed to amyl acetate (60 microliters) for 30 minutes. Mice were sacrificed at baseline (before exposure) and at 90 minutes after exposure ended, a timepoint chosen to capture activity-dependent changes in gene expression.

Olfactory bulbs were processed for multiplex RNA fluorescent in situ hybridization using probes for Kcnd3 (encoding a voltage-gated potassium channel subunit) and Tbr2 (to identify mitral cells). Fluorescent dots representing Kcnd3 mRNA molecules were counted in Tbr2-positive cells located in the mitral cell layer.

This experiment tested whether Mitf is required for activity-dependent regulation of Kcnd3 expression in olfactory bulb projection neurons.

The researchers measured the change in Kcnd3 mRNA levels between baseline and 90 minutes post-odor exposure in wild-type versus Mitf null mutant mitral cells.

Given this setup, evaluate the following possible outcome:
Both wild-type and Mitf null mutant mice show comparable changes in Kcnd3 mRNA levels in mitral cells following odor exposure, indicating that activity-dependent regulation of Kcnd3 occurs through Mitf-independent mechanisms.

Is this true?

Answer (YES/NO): NO